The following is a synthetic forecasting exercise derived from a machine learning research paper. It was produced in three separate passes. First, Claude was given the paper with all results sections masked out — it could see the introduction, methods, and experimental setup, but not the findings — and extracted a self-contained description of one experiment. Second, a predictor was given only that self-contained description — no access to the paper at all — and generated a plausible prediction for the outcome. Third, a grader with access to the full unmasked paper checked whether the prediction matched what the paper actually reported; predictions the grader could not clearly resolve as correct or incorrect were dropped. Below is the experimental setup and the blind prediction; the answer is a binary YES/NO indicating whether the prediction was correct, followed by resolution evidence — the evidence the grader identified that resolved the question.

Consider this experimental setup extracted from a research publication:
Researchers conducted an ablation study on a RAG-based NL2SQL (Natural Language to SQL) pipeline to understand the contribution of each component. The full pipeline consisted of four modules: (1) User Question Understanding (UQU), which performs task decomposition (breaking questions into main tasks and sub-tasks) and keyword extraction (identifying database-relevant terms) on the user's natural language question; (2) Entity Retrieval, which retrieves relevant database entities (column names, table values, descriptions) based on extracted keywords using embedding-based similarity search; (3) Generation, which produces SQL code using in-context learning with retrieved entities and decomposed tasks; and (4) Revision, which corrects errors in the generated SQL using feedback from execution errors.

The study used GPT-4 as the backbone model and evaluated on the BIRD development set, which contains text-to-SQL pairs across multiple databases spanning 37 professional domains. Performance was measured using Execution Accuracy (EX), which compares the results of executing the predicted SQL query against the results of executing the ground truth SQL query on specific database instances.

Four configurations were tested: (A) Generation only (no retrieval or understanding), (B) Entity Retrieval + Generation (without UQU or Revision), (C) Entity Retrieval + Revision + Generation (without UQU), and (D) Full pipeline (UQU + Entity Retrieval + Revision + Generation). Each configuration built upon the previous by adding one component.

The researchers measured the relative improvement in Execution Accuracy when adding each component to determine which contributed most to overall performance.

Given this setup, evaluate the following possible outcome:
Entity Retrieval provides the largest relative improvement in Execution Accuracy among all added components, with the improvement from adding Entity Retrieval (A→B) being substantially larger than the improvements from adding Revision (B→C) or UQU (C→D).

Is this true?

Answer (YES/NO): NO